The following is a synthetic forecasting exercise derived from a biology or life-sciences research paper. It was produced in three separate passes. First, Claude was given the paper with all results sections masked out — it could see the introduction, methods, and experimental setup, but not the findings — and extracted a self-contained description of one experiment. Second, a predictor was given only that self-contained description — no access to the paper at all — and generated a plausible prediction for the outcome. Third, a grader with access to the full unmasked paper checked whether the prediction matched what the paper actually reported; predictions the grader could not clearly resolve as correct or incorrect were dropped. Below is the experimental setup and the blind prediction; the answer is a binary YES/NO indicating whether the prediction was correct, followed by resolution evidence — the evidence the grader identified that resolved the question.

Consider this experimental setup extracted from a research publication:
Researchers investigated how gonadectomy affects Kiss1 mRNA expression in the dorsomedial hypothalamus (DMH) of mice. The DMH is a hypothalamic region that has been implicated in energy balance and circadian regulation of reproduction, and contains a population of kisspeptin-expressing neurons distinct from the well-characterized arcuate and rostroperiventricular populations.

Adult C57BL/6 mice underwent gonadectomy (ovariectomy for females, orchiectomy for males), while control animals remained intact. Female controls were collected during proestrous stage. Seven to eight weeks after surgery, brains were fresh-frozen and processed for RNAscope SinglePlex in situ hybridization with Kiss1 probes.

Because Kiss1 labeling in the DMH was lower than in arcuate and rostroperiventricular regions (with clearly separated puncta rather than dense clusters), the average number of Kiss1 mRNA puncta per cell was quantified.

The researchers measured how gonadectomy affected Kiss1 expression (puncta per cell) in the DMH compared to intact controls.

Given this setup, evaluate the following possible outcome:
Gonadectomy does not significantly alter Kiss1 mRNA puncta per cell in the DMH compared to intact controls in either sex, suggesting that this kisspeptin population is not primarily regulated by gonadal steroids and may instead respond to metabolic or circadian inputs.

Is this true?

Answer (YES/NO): YES